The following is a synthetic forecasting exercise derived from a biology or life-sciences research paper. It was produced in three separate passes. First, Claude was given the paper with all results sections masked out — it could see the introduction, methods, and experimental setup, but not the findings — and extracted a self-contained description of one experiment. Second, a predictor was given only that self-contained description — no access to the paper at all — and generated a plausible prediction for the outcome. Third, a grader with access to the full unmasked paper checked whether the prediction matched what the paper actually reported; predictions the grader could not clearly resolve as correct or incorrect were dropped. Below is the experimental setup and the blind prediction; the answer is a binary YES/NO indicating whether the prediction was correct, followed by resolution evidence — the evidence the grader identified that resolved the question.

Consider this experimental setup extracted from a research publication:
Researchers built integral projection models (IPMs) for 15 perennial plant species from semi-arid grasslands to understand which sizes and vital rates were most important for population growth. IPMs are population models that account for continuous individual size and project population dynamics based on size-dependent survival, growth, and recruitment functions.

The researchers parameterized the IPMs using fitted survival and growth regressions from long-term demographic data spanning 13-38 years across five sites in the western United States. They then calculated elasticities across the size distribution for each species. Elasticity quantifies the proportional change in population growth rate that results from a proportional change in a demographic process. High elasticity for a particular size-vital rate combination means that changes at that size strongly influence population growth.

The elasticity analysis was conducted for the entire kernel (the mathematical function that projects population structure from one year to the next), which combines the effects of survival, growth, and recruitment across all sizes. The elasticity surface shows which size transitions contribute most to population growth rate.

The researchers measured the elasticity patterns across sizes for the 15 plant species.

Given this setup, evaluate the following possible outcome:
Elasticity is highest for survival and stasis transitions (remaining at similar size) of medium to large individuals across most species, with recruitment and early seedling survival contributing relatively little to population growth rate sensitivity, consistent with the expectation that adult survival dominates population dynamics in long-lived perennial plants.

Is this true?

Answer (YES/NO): NO